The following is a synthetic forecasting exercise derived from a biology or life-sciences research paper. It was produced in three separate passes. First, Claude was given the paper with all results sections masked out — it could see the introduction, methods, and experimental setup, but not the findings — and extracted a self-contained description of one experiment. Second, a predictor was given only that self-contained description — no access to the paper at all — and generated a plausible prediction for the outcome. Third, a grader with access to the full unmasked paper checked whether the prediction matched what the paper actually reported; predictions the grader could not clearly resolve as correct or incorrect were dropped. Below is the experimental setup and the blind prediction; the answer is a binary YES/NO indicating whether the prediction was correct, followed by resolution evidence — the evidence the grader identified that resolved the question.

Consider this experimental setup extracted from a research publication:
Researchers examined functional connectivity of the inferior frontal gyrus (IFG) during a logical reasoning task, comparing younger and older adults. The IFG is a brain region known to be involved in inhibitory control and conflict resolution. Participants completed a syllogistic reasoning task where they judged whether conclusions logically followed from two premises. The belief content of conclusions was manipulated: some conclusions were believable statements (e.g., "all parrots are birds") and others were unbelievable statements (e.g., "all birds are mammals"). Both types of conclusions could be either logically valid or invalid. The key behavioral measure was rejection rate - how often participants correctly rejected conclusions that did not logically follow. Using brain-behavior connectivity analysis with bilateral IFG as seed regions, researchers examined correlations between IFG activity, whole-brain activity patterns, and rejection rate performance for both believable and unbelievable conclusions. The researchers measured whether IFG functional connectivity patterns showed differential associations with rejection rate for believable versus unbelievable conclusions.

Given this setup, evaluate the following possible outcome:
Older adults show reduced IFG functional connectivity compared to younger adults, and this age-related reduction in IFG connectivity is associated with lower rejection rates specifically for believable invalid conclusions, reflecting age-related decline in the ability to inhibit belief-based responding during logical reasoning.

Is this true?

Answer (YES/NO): NO